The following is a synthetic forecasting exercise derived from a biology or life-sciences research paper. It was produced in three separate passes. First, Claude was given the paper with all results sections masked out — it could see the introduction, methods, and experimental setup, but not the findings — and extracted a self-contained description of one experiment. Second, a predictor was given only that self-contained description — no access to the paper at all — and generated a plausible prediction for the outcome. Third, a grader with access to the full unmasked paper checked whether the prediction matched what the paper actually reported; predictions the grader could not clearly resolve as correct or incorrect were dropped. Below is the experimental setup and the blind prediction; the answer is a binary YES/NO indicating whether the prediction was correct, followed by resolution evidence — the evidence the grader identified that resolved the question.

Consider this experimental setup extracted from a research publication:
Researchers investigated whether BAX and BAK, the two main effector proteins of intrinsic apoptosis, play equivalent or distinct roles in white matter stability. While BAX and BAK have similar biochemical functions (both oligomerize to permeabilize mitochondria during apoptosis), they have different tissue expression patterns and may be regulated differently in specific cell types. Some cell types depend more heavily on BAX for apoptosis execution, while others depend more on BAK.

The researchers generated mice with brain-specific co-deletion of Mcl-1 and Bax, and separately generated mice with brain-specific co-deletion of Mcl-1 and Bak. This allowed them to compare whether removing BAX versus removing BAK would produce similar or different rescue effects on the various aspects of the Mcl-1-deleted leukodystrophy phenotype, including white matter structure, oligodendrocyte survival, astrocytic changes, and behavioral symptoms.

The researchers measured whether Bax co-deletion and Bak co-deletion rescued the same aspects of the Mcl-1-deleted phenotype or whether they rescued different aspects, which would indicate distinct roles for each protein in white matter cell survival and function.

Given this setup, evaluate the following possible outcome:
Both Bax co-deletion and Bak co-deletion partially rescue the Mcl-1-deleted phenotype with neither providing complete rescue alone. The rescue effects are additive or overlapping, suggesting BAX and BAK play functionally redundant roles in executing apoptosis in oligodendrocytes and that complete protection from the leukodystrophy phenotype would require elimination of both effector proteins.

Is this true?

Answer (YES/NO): NO